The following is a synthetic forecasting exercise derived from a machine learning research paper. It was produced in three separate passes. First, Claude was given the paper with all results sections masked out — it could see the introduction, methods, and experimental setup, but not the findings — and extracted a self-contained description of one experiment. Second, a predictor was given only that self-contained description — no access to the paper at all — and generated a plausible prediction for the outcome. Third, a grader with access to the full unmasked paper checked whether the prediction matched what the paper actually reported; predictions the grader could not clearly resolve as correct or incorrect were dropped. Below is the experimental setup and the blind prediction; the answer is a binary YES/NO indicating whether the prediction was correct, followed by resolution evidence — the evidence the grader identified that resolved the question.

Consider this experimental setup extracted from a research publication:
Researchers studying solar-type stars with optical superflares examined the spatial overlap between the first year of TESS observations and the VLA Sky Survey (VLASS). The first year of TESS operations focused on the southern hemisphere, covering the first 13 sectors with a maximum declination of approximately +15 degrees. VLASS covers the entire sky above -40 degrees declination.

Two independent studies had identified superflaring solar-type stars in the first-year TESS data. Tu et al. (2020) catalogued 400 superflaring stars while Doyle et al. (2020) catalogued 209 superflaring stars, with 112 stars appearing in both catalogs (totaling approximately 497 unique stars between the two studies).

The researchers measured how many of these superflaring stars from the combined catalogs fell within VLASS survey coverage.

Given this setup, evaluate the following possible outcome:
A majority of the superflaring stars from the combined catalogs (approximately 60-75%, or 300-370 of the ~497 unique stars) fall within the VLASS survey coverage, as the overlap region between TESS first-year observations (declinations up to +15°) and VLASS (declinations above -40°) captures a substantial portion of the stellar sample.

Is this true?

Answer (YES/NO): NO